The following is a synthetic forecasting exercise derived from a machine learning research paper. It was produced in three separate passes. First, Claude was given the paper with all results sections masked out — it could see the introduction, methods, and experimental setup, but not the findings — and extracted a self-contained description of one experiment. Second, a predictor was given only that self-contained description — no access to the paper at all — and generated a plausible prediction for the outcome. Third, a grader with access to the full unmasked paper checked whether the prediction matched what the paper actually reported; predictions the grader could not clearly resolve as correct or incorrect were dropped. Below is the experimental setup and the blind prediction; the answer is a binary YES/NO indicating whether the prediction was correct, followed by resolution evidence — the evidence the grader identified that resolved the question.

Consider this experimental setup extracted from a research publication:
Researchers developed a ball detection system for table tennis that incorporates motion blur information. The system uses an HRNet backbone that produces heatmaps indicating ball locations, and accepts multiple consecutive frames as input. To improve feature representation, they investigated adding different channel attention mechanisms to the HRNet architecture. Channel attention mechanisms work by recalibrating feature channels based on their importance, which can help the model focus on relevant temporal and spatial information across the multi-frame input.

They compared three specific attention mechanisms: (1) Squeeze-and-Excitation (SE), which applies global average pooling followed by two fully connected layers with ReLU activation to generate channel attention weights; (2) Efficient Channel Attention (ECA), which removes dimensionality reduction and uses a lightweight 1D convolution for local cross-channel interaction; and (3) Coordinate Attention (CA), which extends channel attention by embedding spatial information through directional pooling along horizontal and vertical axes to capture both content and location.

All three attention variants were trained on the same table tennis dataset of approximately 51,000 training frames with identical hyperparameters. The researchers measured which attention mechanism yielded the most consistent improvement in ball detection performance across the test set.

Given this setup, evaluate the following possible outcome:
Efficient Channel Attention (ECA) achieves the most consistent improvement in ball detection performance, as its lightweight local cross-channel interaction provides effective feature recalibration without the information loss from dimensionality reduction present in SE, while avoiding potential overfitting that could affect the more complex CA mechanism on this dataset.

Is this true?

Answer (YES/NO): NO